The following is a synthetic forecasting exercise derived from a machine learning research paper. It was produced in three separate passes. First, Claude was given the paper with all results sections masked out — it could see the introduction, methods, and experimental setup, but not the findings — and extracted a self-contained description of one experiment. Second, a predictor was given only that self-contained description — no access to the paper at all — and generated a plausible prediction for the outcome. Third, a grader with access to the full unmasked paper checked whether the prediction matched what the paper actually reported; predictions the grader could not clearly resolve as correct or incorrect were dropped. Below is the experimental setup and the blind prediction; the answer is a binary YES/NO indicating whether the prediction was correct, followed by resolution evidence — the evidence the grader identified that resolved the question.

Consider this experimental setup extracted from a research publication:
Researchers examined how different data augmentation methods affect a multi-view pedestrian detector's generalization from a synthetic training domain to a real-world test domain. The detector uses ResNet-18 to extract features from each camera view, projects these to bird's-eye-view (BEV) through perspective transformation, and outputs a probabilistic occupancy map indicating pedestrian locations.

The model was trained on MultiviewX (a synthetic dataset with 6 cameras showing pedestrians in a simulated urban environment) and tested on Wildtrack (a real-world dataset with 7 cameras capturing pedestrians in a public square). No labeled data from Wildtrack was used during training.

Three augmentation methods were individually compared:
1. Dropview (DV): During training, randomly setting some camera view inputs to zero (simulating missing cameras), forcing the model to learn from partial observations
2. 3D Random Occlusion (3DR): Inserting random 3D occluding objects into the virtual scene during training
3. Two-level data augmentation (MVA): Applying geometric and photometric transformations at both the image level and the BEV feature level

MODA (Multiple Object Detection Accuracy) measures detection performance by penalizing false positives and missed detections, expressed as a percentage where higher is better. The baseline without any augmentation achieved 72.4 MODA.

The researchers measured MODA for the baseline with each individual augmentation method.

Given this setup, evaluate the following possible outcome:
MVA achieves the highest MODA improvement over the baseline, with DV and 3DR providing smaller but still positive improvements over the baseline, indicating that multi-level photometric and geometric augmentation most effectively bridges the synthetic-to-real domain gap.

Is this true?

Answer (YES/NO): NO